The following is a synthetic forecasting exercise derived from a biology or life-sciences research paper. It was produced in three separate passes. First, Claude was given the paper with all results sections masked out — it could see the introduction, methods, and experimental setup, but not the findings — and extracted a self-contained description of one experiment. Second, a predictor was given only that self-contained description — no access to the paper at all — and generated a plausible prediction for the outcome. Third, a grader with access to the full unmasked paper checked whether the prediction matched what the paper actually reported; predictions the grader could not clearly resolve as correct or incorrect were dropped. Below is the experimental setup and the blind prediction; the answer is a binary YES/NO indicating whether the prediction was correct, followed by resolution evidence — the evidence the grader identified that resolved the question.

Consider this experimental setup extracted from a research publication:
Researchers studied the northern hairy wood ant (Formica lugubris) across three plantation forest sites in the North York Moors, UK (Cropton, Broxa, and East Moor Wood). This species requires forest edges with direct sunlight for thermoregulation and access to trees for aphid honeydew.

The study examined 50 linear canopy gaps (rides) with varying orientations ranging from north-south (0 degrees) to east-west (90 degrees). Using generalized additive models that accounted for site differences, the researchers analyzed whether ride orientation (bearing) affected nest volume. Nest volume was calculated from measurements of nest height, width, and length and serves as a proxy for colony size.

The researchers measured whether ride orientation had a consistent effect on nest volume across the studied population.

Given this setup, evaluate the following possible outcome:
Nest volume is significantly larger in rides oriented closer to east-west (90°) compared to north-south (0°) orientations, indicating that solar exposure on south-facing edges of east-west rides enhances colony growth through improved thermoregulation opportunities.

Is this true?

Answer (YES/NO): NO